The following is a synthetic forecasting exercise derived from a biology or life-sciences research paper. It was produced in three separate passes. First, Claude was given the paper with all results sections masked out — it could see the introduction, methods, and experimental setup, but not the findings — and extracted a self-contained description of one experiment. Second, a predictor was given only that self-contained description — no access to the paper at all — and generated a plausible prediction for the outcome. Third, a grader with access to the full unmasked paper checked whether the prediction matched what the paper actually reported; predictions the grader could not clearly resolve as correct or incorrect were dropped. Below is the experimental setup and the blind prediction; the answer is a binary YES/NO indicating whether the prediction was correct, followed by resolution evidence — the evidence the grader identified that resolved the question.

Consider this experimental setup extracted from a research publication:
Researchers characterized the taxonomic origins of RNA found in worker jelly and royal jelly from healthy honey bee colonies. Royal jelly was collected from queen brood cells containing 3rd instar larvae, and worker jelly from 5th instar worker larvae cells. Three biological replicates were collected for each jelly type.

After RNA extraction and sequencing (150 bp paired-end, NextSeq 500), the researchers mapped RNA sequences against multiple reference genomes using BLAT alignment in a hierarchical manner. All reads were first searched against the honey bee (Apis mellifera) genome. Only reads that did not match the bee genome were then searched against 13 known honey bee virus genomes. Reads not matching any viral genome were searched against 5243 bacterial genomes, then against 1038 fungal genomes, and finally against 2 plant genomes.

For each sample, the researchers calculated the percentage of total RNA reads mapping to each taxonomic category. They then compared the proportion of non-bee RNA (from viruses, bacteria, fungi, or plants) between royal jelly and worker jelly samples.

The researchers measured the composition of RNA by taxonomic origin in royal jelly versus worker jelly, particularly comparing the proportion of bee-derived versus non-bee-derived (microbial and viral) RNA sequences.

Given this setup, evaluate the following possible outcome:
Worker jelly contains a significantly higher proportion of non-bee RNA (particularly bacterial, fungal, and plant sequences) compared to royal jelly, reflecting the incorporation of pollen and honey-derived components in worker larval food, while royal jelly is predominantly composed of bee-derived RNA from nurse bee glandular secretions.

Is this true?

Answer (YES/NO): NO